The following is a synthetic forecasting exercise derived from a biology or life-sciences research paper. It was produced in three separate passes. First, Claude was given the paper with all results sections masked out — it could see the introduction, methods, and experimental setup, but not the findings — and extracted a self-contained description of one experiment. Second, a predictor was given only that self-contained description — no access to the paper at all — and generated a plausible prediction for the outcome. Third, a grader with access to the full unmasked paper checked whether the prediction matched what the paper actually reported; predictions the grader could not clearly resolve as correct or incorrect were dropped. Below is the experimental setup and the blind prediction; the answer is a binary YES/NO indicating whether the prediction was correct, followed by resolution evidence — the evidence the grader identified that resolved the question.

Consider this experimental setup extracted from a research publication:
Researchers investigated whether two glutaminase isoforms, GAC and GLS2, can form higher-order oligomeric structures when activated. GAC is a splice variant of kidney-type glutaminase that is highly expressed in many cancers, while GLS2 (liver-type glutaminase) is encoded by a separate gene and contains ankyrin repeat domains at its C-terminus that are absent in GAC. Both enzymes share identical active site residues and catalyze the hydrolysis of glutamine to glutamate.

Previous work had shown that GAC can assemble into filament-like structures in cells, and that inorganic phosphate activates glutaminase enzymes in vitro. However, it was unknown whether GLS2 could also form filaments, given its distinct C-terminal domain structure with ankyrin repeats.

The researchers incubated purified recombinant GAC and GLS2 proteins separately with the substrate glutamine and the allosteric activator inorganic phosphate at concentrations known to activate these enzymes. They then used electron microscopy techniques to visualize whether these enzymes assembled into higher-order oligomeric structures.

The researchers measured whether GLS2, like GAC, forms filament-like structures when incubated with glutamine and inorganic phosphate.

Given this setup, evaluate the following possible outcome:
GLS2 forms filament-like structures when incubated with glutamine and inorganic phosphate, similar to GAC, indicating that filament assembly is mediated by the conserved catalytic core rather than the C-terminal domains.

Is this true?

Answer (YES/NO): YES